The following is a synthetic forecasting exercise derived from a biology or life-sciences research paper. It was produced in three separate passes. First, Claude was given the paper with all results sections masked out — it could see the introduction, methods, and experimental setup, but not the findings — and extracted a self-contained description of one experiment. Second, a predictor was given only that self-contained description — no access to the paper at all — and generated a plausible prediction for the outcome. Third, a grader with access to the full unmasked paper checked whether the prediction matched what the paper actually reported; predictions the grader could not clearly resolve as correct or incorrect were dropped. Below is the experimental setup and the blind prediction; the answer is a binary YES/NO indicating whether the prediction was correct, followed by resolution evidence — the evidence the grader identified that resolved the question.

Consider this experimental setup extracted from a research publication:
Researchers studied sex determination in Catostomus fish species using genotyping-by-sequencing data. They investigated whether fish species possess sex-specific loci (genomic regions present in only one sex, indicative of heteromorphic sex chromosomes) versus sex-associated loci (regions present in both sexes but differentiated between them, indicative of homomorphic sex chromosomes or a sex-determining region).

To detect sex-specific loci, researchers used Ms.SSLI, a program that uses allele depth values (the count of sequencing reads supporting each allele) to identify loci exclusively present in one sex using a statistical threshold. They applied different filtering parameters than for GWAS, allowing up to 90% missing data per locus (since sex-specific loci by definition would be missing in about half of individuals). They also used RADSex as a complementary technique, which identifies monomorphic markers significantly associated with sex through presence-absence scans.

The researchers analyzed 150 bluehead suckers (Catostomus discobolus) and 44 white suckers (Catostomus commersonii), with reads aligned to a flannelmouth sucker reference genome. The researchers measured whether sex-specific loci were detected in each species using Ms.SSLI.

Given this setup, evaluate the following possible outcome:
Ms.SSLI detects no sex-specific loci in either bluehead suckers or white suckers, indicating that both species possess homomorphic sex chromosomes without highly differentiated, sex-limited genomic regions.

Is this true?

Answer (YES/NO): NO